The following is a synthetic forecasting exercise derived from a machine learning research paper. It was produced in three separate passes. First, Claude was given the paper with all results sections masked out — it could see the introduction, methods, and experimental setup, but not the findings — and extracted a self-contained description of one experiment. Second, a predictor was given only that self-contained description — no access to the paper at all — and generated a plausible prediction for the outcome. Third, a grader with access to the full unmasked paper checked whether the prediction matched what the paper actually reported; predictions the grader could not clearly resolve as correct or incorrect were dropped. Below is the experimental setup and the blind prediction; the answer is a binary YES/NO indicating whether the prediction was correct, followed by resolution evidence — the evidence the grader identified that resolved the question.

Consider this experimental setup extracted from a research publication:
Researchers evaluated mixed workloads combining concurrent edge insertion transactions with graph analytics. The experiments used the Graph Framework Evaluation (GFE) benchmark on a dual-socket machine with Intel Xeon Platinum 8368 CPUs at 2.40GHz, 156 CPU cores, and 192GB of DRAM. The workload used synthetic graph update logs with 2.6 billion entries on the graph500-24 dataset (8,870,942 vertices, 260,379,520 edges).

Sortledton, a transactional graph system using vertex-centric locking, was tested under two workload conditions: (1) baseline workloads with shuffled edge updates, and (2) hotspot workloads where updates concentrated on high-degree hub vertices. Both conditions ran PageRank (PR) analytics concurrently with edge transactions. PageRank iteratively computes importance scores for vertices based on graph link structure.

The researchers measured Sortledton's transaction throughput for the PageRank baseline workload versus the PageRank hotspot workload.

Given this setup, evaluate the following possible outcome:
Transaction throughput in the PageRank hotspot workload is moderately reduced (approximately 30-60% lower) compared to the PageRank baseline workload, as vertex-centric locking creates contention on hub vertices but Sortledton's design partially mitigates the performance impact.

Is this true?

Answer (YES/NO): NO